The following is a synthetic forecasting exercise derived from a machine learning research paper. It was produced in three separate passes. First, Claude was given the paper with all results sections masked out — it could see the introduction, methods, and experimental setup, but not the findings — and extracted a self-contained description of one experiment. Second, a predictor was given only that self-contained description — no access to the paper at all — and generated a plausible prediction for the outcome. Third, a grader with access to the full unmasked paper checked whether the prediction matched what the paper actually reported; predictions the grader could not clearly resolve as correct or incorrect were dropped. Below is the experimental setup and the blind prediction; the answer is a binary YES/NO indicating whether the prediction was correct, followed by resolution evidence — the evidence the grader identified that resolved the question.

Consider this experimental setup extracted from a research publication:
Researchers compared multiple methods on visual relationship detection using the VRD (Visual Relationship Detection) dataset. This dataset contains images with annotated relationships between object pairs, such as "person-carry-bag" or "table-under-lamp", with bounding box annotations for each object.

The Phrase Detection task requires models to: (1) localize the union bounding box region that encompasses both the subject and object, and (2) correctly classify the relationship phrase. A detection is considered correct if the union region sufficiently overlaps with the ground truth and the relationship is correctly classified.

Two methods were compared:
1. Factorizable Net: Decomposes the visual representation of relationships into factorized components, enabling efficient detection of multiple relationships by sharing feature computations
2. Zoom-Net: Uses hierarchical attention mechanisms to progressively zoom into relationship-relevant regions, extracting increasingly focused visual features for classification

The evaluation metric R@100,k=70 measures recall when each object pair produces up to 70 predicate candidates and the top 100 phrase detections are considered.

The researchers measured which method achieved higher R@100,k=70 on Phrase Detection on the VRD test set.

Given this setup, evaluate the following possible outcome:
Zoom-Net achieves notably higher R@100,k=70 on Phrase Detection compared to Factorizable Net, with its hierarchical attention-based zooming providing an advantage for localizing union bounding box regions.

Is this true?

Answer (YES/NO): YES